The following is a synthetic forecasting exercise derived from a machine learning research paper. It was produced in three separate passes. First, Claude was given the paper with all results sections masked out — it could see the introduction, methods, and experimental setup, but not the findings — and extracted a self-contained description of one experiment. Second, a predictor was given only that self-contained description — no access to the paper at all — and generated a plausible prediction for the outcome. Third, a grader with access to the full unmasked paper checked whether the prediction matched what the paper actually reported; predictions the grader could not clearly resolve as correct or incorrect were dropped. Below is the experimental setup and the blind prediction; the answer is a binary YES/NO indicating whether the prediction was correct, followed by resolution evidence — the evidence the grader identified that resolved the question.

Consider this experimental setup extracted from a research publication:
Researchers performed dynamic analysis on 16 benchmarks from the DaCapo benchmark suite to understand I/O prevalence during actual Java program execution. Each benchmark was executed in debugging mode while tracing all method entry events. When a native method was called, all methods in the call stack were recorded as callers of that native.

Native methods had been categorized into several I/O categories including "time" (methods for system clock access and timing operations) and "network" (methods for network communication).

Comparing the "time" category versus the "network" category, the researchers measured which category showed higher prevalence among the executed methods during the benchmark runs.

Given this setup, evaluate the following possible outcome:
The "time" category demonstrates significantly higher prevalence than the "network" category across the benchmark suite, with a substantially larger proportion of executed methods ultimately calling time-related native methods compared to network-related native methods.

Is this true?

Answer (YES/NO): YES